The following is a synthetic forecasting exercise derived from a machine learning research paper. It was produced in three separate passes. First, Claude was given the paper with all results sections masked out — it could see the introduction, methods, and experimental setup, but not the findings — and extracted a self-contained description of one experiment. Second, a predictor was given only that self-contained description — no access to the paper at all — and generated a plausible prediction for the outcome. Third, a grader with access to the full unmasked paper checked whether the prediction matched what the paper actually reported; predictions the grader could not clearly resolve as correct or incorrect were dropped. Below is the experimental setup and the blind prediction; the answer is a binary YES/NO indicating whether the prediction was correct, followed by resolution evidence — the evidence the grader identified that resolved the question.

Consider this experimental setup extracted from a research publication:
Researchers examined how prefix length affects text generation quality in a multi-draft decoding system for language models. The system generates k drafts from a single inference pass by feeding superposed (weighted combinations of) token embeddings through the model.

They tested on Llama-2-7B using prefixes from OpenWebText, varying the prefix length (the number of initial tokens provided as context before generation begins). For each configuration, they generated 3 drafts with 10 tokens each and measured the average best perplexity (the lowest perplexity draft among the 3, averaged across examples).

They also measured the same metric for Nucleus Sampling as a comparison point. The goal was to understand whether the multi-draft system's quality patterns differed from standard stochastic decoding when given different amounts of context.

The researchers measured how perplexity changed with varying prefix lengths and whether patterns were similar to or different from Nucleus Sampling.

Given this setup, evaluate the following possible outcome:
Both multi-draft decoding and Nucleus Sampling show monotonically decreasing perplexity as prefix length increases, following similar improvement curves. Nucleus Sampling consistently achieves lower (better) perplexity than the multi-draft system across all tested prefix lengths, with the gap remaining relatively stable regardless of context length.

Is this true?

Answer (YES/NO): NO